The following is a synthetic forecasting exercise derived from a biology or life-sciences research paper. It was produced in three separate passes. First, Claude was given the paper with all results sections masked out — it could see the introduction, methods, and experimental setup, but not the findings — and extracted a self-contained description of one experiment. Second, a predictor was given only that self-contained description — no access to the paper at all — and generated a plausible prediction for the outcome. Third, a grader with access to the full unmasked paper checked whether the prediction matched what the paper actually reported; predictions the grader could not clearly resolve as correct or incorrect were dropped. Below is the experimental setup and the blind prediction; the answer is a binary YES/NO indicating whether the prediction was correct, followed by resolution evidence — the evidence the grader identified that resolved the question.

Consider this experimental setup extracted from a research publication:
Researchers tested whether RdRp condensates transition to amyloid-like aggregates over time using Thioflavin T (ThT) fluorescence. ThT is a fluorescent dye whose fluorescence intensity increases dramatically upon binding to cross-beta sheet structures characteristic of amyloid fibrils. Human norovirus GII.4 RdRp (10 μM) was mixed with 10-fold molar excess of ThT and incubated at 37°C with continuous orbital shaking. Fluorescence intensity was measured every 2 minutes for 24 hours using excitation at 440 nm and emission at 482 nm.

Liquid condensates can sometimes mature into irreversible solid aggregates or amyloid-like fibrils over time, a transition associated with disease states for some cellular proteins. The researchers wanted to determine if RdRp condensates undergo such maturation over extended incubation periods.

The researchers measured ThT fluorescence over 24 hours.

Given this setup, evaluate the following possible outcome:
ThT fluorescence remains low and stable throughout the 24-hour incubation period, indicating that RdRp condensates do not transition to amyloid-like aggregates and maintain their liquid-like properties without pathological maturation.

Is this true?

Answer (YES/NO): NO